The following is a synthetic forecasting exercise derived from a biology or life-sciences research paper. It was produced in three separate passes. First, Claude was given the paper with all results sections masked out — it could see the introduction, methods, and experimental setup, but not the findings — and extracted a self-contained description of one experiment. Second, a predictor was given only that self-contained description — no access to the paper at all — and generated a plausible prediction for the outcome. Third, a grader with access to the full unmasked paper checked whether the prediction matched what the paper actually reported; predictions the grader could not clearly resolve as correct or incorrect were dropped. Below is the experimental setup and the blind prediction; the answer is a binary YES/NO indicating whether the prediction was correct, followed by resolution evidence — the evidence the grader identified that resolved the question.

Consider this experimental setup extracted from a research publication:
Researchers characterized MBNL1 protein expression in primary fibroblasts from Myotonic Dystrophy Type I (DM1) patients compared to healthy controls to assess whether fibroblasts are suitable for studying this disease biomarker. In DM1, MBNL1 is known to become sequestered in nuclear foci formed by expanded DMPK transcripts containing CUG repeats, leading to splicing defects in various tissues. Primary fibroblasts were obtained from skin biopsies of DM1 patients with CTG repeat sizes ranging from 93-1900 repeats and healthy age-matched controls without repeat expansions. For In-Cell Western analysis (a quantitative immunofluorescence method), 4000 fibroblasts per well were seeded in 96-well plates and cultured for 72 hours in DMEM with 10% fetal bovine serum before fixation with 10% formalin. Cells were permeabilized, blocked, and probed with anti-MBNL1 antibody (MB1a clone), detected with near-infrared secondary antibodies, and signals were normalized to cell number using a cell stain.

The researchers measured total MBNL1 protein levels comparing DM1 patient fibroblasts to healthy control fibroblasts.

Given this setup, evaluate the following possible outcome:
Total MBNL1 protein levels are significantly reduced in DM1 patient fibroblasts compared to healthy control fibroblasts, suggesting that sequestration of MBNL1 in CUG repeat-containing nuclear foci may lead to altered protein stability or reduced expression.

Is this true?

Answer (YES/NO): NO